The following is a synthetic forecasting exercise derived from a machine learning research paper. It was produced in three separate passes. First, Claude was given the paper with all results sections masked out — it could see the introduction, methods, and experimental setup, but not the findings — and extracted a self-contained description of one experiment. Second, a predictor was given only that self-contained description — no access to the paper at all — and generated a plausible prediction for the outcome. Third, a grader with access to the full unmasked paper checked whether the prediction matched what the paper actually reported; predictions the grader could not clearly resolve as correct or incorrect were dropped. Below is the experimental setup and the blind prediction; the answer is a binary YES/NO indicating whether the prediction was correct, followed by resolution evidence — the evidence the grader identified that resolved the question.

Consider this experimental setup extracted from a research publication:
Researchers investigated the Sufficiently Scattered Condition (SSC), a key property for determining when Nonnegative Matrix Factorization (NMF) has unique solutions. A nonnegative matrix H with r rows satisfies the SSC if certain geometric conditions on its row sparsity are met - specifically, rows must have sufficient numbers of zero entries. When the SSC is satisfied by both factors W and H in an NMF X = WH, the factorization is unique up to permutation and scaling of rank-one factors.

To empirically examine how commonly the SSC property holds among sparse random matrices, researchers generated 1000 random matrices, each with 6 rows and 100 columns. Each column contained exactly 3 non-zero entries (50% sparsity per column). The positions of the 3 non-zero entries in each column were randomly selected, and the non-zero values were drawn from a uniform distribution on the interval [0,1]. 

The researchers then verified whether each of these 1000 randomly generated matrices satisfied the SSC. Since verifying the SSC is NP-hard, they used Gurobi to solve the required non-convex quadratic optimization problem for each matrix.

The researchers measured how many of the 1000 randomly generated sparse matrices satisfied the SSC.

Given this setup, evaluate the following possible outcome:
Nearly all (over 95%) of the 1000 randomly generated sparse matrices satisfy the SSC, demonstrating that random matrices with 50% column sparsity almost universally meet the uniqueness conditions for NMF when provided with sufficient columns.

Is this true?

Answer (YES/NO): YES